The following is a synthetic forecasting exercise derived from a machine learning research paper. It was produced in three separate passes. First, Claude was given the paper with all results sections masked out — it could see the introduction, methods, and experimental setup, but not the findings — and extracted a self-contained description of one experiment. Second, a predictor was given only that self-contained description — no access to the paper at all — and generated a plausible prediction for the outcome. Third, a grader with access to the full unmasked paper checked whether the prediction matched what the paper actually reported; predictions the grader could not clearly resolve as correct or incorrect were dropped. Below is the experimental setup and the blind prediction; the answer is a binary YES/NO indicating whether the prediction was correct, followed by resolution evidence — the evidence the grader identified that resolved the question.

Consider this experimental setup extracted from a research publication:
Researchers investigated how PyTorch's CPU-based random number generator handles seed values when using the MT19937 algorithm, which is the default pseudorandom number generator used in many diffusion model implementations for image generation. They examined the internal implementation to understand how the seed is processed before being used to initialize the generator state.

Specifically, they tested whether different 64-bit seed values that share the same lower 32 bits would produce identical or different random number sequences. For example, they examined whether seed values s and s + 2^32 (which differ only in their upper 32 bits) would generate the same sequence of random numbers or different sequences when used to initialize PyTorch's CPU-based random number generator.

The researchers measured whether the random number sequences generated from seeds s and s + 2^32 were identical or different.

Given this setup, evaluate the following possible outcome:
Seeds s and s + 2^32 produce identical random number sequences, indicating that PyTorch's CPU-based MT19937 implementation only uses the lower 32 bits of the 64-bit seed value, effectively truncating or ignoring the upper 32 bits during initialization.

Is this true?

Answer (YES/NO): YES